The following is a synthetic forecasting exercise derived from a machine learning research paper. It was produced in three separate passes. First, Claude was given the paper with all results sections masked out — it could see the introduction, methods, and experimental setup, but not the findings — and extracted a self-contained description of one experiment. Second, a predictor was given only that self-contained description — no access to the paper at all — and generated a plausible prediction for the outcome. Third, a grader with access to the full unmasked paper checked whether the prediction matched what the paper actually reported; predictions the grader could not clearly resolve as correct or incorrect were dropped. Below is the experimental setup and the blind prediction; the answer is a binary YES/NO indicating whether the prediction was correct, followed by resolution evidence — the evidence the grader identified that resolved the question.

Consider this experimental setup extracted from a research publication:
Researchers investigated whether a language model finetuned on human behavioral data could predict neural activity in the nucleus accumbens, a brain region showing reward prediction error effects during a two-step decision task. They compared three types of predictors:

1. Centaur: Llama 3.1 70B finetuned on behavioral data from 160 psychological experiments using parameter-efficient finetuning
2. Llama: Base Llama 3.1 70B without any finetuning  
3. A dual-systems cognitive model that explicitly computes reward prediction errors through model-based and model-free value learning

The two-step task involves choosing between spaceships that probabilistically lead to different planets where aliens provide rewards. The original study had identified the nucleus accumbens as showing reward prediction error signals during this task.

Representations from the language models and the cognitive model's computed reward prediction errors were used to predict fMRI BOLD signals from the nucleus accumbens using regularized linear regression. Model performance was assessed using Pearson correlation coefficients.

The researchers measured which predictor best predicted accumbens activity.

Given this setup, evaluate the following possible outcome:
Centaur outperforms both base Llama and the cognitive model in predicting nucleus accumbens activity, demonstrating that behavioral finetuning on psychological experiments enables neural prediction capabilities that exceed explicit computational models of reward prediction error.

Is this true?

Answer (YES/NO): YES